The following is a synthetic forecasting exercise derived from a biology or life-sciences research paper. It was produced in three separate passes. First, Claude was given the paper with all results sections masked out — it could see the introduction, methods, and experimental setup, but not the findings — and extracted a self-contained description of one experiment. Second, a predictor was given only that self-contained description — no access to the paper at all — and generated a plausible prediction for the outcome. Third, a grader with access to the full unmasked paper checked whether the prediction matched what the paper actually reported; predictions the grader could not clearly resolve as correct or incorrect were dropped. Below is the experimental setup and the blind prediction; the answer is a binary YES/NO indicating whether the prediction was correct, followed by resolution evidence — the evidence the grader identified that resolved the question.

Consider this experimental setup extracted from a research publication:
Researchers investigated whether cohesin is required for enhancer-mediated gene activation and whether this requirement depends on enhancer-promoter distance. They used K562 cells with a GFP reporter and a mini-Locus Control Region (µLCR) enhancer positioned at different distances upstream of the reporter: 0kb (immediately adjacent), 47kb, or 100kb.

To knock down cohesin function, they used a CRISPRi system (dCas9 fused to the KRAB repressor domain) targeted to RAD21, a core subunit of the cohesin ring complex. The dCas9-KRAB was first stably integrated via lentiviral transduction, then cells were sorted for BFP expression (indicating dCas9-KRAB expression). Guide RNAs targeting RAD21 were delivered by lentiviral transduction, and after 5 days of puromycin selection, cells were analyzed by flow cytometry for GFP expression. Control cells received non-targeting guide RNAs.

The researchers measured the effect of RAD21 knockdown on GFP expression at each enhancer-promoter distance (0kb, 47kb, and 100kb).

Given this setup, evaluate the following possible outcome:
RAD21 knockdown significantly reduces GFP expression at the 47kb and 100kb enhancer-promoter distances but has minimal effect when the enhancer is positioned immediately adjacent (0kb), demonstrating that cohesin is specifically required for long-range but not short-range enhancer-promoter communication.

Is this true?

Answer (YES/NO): NO